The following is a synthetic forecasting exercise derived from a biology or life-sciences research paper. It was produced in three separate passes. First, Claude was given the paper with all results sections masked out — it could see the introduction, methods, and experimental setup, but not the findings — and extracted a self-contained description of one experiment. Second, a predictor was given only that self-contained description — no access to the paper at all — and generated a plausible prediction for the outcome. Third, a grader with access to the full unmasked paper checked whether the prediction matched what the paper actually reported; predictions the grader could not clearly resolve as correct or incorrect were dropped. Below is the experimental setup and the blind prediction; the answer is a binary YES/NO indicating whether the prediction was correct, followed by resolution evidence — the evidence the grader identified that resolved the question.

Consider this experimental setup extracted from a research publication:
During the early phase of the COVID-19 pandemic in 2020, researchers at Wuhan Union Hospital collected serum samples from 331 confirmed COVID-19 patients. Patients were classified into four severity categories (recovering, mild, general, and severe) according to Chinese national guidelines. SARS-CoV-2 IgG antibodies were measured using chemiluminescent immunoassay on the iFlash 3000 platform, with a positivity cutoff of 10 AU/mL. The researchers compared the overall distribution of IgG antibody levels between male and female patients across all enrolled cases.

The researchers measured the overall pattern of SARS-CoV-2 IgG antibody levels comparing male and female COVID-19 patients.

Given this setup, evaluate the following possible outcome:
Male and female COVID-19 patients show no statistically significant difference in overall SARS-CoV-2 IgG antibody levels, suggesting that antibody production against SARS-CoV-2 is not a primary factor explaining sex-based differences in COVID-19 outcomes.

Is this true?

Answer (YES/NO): NO